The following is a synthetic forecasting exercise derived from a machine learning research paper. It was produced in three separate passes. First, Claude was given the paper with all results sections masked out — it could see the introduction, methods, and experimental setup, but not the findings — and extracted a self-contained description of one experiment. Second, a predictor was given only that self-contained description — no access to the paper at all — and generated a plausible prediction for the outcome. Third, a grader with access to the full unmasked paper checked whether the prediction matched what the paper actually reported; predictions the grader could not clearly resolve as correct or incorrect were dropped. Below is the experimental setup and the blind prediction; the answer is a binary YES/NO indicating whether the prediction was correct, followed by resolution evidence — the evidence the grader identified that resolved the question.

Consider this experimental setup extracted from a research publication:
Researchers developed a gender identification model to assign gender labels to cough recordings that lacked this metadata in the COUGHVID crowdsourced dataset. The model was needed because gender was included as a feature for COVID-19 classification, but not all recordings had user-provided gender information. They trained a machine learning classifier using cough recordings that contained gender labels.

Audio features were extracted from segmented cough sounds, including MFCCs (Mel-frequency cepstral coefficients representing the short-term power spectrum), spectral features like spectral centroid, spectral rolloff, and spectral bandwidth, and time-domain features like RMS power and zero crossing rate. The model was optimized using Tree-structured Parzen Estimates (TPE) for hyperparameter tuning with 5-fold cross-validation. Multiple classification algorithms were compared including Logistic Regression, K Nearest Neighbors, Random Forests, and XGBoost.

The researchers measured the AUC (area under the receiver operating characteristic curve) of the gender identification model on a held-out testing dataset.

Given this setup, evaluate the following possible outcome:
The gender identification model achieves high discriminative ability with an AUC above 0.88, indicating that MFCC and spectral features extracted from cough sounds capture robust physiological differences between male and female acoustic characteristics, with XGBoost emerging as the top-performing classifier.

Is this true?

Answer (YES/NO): NO